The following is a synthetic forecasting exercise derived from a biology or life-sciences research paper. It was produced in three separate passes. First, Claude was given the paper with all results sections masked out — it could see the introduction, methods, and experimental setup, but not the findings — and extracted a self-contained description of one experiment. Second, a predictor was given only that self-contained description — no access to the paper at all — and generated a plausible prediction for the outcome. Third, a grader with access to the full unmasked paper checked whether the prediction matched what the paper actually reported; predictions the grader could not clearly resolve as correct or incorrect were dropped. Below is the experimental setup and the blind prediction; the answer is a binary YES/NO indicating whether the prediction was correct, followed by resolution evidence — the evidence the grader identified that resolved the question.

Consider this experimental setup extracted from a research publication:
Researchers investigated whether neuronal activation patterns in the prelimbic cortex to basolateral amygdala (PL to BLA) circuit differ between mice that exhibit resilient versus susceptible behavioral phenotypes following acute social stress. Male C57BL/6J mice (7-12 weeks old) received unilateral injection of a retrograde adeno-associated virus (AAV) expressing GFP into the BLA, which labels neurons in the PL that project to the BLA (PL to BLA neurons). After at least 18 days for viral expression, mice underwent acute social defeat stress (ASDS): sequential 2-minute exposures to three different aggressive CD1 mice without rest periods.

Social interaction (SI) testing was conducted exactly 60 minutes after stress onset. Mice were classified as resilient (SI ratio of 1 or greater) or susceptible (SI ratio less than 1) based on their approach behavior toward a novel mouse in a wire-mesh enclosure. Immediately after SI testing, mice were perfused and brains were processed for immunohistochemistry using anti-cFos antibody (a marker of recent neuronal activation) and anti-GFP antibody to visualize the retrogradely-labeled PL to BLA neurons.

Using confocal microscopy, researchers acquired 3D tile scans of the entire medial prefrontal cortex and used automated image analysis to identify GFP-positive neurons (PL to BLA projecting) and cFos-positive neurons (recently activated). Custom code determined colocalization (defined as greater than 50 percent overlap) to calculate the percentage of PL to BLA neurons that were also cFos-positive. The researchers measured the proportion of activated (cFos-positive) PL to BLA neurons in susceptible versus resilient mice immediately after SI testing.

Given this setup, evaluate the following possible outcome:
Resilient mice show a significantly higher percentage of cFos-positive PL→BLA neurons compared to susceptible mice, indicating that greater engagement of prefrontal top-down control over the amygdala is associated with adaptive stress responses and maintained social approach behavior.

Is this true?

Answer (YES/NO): NO